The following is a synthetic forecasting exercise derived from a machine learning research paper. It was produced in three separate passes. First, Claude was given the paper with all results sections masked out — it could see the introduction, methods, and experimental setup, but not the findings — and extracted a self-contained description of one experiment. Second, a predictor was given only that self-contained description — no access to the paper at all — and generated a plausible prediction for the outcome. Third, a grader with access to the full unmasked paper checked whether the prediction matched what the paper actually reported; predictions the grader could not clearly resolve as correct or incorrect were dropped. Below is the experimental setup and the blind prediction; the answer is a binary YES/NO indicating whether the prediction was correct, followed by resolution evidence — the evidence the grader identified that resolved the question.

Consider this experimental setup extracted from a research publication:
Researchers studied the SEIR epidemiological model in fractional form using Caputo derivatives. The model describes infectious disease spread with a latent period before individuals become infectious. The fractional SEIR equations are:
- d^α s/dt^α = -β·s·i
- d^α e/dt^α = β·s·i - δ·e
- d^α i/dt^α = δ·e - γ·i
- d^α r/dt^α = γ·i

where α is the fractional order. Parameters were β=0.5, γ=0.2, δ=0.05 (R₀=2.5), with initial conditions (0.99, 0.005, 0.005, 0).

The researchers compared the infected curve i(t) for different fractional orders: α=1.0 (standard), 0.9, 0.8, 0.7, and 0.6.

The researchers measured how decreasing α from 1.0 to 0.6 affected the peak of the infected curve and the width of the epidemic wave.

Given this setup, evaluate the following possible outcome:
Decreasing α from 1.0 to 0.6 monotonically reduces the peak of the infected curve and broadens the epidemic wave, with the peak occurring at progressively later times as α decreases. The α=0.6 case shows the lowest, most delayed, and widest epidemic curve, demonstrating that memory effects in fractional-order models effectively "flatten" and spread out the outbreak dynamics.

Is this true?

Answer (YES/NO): YES